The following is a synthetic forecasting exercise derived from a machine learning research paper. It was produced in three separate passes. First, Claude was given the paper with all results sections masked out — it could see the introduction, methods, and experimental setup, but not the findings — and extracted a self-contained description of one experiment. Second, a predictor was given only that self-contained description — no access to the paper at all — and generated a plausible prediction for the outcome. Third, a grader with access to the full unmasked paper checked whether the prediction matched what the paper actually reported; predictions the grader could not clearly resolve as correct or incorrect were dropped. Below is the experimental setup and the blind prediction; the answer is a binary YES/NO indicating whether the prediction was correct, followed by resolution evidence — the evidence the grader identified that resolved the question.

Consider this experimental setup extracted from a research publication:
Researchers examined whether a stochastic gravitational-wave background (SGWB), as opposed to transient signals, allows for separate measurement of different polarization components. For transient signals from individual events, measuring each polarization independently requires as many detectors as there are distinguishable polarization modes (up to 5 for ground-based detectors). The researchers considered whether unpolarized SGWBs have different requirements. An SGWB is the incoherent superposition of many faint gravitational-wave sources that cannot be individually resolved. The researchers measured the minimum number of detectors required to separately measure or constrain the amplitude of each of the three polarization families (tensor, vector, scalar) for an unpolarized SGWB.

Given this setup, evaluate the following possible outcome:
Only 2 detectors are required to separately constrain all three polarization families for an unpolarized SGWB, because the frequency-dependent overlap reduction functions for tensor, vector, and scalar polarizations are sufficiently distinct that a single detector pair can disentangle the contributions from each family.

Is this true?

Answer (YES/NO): NO